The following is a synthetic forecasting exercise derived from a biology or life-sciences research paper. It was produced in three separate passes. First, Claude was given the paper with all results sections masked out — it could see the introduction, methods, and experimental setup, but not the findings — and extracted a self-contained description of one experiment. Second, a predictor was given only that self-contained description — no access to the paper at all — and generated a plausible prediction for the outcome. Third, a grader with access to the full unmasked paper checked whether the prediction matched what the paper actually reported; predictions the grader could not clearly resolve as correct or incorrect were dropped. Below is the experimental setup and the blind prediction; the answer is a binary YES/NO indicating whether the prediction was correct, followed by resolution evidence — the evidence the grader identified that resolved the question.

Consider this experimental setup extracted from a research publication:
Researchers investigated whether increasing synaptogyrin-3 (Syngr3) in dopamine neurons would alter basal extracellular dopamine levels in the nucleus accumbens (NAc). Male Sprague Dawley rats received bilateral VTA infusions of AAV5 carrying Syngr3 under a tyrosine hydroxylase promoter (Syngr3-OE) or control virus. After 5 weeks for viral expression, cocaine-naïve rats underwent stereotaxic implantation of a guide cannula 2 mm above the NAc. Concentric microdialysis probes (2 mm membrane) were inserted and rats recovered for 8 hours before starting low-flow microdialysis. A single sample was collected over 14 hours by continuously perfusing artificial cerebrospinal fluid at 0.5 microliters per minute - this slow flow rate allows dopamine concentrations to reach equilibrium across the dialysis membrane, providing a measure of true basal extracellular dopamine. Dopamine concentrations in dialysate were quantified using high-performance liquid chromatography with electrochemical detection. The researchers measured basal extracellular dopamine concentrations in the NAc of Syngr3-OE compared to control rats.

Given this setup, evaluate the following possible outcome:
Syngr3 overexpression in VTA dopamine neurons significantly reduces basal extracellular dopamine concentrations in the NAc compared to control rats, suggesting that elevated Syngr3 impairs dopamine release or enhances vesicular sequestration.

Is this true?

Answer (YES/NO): NO